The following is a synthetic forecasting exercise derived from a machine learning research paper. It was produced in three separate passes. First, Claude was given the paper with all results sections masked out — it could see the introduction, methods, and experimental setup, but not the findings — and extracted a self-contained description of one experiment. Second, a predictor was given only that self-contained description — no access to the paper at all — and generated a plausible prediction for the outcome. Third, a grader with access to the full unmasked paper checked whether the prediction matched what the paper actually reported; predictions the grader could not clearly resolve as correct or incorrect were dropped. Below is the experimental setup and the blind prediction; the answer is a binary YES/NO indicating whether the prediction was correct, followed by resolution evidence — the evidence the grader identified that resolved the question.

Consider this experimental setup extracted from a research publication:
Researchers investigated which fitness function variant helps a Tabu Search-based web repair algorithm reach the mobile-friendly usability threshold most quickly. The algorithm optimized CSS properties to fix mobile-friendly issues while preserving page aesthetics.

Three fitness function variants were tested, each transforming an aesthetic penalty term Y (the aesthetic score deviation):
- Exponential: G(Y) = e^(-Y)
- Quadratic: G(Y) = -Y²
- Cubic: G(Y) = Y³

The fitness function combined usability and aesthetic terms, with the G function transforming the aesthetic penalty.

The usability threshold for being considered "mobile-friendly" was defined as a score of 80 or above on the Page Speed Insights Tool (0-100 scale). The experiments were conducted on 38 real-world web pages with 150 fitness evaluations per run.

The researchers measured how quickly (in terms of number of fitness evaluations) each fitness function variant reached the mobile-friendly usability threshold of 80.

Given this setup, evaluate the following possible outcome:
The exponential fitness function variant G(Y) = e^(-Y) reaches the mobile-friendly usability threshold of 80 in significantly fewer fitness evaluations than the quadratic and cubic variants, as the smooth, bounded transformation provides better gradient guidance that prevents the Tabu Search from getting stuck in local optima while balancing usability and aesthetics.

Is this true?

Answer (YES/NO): YES